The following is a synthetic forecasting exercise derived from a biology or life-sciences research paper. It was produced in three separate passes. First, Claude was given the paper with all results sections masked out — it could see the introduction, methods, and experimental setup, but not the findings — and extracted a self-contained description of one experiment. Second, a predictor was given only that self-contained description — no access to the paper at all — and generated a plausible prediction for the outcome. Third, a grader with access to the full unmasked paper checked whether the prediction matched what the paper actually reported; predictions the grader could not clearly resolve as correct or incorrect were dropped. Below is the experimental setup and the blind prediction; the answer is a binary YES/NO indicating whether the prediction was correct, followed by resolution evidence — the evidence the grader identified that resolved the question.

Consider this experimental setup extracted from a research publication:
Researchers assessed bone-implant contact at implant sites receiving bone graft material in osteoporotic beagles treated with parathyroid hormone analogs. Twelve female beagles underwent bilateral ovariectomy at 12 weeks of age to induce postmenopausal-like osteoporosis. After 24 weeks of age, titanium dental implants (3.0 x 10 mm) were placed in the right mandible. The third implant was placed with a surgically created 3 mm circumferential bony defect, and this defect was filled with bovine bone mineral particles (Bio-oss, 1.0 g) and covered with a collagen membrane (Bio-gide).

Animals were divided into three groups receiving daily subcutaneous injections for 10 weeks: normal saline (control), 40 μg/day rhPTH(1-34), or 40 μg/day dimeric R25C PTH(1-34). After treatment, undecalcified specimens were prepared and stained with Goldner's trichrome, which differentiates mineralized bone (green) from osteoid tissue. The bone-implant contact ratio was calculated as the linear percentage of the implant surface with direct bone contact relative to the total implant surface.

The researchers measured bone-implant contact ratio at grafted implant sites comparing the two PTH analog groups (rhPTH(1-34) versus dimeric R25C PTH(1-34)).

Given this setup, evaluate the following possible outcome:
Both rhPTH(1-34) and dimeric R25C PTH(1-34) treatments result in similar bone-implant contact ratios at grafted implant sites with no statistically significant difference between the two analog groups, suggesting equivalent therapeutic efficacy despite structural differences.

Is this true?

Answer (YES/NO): NO